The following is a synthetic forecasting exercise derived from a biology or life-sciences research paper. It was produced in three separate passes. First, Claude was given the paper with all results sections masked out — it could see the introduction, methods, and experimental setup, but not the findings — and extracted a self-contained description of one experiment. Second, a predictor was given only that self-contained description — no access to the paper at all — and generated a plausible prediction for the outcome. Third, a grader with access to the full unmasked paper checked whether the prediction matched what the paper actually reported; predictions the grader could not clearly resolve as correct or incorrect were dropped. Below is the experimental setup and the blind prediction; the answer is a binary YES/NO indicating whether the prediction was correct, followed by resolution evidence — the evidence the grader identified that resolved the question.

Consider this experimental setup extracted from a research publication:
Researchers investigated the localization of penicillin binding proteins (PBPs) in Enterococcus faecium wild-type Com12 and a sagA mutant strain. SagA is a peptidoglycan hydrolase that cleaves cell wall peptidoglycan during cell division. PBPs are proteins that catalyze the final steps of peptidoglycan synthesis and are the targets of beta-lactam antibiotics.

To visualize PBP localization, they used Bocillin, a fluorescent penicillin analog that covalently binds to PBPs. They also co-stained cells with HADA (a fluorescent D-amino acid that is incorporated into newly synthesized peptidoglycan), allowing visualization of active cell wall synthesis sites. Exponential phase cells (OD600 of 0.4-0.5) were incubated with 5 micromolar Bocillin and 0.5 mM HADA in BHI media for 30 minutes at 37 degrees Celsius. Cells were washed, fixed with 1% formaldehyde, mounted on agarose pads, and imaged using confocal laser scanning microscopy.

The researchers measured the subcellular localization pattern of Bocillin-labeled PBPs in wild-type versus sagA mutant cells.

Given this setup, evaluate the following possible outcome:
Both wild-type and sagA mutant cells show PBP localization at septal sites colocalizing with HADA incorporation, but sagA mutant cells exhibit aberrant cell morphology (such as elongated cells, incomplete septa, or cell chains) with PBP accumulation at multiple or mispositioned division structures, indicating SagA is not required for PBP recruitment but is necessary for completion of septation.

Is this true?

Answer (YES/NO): NO